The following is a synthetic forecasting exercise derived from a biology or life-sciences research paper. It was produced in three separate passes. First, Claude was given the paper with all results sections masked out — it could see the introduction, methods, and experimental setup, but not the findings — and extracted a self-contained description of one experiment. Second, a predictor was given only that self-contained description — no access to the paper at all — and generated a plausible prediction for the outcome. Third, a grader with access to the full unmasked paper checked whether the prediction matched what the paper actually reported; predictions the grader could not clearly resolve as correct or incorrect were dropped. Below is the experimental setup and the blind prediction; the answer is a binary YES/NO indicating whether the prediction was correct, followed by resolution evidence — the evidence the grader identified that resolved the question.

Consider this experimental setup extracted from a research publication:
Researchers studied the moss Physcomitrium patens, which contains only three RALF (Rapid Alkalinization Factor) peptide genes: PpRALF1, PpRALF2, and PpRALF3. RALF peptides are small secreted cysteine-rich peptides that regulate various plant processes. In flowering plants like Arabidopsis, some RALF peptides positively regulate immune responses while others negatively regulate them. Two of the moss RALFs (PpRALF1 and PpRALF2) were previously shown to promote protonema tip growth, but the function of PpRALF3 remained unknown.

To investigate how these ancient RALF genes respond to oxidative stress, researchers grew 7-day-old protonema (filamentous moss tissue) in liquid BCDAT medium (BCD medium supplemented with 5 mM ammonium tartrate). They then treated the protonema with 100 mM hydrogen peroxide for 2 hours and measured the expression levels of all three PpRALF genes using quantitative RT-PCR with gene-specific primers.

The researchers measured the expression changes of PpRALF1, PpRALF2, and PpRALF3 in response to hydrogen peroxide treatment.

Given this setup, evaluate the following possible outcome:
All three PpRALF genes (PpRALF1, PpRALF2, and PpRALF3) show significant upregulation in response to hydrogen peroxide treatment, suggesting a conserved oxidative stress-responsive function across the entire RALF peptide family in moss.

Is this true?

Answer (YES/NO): NO